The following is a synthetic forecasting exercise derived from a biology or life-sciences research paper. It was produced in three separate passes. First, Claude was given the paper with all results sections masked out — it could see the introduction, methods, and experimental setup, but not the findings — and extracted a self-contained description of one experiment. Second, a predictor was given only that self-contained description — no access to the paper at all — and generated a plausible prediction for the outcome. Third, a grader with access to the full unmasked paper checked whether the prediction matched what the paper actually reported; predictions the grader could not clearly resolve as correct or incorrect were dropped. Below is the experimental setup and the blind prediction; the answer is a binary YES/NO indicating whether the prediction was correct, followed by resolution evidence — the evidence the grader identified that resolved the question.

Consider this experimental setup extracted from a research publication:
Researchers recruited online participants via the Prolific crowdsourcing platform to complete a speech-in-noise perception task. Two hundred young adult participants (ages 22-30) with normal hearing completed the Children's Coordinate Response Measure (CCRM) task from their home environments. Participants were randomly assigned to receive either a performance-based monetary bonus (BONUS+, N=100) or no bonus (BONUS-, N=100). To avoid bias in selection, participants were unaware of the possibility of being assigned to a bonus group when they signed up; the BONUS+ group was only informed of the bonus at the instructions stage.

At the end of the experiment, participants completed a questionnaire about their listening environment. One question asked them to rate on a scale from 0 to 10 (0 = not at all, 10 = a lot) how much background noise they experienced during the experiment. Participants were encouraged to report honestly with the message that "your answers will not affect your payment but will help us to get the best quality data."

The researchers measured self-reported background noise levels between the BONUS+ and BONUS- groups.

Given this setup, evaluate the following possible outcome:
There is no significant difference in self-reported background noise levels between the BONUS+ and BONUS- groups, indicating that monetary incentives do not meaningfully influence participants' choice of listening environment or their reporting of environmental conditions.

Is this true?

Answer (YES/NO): YES